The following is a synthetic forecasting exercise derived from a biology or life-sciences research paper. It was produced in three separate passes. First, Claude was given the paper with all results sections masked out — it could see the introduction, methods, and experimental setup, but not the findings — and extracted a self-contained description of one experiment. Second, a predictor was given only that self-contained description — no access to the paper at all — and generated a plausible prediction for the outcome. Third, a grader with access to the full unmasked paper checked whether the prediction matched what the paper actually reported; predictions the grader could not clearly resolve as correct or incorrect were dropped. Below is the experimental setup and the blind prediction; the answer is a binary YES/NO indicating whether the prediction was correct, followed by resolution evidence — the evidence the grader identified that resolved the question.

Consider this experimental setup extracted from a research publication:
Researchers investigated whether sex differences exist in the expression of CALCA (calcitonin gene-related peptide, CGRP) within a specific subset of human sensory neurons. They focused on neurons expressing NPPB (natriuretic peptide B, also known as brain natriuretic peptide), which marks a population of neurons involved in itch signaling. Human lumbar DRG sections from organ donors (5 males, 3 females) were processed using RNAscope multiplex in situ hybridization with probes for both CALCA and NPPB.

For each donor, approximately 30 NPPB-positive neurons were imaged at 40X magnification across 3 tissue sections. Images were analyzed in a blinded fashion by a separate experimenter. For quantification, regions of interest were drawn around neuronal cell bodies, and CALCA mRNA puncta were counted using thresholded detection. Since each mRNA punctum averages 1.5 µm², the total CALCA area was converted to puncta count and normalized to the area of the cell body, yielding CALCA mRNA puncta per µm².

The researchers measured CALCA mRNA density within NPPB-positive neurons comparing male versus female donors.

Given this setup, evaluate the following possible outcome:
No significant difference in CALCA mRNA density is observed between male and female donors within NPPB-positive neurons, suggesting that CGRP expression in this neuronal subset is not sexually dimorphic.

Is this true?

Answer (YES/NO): NO